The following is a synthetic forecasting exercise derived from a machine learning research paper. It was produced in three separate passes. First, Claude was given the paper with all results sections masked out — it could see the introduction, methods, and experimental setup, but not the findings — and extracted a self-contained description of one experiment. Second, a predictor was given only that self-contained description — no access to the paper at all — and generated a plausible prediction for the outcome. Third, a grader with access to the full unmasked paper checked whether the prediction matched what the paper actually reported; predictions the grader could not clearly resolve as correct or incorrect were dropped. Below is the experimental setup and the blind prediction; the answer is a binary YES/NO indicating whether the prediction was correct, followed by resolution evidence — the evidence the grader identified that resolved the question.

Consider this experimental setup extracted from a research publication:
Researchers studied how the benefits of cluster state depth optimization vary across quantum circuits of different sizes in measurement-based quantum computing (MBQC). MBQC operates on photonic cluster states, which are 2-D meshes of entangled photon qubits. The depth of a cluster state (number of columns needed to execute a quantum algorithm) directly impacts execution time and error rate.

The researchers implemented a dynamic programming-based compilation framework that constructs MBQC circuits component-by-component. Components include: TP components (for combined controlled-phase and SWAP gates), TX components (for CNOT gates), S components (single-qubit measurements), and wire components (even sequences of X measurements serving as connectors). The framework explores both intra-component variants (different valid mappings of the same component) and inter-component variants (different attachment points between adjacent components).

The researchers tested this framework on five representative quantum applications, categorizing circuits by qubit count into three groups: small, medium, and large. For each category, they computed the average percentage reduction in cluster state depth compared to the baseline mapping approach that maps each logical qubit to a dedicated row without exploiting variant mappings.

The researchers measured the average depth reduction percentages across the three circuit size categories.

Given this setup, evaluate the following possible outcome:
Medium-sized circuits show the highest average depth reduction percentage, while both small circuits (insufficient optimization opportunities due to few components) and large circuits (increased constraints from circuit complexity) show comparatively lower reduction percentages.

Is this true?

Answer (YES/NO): YES